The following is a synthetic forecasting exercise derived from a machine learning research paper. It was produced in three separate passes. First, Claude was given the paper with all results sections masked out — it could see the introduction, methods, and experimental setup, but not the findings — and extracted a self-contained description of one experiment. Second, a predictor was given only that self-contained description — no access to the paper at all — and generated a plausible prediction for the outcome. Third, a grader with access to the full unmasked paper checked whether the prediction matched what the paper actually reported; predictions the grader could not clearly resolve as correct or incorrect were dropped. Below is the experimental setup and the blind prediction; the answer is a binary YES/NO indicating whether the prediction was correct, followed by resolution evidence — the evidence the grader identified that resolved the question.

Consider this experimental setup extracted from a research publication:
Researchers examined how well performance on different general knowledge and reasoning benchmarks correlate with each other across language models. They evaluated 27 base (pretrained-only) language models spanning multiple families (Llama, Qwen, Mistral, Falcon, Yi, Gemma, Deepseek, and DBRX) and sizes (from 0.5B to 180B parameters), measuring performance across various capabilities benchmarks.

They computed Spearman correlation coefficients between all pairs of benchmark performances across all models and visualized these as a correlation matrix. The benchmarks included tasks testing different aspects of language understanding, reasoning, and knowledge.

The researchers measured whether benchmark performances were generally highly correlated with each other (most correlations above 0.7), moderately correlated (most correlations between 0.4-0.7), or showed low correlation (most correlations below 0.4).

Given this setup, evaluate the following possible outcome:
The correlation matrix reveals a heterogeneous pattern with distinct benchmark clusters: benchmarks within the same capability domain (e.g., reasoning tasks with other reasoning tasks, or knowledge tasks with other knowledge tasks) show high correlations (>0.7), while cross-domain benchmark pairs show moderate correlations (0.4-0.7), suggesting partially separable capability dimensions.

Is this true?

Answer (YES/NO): NO